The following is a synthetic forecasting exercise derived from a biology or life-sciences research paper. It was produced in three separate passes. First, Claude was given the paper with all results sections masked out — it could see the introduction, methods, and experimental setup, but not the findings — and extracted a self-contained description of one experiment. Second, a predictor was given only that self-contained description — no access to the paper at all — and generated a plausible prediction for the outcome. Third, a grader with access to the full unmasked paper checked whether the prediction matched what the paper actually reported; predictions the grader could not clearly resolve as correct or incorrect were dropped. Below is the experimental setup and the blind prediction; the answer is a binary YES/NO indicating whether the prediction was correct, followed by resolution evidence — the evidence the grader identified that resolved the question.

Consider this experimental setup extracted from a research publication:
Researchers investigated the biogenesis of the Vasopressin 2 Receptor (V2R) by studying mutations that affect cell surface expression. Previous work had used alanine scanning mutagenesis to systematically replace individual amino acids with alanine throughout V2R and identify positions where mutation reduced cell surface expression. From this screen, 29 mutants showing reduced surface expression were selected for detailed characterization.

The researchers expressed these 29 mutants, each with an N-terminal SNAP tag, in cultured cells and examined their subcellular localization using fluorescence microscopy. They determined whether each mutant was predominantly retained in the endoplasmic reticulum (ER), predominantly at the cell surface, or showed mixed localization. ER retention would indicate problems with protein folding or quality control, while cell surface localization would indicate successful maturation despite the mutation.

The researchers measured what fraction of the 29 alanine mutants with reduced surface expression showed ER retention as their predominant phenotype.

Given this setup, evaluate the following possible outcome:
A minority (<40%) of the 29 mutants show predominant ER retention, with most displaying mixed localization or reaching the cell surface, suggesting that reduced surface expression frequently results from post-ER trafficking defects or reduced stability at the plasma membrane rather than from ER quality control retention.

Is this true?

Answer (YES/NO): NO